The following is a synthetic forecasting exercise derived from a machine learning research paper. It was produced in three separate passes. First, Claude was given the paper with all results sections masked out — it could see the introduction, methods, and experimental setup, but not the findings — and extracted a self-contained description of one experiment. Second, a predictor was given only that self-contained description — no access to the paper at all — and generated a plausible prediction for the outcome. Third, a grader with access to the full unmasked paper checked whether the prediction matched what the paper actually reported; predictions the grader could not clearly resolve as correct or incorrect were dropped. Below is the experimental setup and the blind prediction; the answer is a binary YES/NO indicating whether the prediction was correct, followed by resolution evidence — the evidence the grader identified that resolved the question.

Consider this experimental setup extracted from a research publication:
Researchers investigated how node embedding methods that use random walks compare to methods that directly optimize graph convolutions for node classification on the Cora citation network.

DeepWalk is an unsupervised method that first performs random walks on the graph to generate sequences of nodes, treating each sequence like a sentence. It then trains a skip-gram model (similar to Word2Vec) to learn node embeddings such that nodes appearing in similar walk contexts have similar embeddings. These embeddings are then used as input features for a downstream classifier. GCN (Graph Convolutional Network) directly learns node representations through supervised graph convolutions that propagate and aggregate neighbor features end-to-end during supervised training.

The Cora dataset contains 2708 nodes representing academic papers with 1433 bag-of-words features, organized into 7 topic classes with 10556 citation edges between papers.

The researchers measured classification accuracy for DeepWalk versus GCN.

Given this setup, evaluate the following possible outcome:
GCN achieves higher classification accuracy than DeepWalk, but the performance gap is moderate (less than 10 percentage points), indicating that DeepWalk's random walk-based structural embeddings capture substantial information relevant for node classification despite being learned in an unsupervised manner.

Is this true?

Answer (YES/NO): NO